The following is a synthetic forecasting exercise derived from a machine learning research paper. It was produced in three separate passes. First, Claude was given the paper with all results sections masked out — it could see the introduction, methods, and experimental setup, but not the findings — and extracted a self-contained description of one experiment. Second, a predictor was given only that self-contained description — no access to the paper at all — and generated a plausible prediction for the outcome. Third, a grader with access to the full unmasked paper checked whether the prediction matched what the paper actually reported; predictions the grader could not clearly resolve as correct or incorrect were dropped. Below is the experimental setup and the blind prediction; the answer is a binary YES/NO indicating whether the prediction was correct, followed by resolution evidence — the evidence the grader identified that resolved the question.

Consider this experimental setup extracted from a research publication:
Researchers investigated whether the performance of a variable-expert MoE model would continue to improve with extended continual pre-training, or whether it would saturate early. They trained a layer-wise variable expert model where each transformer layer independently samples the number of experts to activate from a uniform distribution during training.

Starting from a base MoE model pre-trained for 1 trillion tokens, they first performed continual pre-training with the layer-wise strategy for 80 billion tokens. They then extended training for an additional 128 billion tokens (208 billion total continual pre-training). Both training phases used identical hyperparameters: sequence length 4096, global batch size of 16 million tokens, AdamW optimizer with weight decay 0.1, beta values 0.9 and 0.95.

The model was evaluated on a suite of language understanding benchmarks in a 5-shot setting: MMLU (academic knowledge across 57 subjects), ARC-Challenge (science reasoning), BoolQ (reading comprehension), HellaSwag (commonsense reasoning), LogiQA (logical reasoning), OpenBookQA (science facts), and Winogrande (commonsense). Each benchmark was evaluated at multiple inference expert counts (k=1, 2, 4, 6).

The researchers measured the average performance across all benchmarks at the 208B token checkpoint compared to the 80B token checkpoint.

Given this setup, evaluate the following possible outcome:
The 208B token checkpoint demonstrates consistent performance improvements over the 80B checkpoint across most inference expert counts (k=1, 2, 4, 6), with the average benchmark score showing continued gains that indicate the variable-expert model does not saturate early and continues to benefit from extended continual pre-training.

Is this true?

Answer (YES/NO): YES